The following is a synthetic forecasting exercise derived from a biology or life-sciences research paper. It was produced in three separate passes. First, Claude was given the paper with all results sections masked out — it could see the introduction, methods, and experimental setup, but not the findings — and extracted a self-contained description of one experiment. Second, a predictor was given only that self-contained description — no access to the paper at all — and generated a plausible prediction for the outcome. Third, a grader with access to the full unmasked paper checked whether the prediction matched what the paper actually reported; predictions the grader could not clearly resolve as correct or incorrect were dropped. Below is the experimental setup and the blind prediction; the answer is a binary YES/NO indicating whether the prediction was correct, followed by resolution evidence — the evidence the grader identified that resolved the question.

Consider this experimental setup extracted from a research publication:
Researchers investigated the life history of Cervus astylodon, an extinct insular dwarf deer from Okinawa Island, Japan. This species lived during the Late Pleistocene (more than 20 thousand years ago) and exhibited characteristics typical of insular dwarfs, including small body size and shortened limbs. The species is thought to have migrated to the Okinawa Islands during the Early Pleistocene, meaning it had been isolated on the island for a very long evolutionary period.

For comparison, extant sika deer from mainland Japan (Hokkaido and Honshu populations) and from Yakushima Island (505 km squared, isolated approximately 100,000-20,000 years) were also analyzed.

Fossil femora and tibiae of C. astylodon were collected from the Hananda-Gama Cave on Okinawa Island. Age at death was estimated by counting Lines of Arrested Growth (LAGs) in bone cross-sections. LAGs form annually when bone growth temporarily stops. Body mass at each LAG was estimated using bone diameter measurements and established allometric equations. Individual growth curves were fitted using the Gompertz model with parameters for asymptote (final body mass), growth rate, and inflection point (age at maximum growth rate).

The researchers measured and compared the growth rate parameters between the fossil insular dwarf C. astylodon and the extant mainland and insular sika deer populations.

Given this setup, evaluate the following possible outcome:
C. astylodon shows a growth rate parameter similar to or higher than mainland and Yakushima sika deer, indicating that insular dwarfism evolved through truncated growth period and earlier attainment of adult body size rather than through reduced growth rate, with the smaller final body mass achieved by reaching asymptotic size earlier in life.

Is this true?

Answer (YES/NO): NO